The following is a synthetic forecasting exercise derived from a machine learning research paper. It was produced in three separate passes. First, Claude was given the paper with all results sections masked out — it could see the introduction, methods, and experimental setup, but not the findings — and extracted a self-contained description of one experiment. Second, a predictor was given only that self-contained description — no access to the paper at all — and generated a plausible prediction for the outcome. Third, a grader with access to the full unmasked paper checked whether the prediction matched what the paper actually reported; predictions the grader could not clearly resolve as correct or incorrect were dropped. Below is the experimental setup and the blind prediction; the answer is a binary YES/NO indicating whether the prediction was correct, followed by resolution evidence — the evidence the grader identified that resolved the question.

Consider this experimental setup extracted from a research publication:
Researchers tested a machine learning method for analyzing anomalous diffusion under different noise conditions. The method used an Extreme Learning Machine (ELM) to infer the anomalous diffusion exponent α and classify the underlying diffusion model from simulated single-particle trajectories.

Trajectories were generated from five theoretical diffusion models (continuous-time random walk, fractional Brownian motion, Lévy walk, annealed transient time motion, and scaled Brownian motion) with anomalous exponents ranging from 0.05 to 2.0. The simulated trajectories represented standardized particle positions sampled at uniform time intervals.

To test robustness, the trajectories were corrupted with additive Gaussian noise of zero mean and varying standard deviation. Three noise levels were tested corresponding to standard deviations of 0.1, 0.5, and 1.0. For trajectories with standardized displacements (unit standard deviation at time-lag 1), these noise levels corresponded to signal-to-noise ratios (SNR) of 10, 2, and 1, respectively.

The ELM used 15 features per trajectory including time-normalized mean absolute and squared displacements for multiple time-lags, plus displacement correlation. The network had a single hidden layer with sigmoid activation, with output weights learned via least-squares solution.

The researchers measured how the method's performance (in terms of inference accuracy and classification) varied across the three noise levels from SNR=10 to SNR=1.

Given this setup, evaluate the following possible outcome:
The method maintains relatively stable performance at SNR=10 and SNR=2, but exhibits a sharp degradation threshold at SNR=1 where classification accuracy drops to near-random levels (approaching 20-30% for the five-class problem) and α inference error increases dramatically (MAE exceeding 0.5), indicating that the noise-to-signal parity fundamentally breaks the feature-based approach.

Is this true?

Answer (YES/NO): NO